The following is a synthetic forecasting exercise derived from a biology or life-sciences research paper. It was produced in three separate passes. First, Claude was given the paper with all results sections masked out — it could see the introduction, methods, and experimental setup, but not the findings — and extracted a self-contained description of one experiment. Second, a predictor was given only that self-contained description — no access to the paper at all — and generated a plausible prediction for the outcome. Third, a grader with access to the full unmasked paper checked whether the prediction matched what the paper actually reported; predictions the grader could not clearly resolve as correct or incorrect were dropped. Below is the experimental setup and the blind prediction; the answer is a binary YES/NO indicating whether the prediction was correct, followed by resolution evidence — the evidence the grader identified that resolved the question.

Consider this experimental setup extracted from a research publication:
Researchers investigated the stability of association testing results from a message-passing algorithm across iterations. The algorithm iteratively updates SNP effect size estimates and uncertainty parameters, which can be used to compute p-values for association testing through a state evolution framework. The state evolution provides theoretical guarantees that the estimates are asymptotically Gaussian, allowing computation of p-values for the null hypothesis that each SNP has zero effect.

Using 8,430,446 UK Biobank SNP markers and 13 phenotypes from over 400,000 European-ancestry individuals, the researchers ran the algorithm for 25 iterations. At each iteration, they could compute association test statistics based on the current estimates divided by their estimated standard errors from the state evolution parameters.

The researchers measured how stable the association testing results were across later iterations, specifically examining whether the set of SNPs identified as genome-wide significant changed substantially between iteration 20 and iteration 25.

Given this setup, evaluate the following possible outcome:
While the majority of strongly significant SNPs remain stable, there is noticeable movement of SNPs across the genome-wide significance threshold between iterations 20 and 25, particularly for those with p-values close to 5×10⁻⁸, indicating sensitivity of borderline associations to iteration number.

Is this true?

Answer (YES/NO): NO